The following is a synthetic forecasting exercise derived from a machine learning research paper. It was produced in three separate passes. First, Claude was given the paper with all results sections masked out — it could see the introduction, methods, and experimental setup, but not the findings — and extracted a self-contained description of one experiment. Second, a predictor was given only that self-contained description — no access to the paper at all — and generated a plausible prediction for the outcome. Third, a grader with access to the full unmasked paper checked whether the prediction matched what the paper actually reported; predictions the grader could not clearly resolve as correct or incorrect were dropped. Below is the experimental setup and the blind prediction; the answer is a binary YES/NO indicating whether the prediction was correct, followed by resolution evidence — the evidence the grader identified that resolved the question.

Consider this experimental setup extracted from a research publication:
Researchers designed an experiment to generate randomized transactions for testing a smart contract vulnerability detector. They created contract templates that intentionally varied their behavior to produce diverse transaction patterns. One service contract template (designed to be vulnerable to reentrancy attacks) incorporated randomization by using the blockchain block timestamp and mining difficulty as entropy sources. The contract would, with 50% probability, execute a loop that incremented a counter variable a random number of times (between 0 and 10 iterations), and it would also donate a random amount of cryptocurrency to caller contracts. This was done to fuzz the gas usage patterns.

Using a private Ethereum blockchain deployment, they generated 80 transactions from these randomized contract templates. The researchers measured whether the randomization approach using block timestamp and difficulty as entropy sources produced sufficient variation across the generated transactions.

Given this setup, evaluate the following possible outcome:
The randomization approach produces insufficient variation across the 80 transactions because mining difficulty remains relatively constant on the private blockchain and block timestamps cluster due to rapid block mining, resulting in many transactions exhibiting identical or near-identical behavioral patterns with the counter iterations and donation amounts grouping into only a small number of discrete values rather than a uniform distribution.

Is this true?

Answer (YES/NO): NO